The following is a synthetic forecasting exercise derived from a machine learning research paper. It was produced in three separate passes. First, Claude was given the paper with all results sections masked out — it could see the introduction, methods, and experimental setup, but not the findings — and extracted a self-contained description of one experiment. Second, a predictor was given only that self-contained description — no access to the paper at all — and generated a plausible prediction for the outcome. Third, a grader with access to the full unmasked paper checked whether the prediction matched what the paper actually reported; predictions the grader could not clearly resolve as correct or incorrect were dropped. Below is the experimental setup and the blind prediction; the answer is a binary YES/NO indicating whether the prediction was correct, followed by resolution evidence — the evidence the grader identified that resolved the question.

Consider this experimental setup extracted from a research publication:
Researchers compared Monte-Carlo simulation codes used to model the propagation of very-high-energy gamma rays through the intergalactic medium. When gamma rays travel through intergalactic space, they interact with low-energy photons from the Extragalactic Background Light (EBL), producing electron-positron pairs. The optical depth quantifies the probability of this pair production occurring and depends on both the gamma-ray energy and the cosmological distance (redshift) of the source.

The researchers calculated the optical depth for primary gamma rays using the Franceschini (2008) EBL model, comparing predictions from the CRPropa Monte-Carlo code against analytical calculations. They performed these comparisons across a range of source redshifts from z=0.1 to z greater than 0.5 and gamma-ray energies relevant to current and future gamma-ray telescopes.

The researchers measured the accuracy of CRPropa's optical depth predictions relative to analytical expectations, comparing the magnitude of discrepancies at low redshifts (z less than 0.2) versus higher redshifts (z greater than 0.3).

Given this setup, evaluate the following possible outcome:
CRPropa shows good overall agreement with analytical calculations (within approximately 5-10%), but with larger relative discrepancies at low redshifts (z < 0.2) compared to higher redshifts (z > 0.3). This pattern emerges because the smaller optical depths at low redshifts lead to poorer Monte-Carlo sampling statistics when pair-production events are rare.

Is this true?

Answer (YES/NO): NO